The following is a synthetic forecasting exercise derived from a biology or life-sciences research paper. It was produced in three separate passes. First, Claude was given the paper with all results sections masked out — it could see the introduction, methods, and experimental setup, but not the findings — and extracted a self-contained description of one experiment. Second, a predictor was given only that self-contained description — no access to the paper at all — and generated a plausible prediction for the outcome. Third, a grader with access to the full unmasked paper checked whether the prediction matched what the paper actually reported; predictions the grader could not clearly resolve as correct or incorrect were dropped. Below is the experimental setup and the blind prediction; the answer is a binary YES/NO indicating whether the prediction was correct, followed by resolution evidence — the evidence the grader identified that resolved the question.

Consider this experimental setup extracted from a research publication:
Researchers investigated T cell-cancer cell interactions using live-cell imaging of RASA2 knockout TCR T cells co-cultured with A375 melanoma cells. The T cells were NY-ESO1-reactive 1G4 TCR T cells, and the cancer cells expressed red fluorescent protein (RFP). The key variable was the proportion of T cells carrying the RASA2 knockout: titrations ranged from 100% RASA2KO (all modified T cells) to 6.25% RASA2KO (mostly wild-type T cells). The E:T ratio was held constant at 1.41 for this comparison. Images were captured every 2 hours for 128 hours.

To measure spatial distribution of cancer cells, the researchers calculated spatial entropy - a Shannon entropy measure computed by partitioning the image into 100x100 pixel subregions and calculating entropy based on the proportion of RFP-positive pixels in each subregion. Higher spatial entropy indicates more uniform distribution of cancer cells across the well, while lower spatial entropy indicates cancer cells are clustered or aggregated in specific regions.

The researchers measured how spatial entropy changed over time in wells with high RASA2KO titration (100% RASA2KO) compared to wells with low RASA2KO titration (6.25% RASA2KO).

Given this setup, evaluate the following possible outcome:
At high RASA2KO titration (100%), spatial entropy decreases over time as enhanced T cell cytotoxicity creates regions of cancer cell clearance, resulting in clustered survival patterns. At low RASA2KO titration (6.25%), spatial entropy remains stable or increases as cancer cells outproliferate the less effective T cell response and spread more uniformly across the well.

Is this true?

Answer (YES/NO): NO